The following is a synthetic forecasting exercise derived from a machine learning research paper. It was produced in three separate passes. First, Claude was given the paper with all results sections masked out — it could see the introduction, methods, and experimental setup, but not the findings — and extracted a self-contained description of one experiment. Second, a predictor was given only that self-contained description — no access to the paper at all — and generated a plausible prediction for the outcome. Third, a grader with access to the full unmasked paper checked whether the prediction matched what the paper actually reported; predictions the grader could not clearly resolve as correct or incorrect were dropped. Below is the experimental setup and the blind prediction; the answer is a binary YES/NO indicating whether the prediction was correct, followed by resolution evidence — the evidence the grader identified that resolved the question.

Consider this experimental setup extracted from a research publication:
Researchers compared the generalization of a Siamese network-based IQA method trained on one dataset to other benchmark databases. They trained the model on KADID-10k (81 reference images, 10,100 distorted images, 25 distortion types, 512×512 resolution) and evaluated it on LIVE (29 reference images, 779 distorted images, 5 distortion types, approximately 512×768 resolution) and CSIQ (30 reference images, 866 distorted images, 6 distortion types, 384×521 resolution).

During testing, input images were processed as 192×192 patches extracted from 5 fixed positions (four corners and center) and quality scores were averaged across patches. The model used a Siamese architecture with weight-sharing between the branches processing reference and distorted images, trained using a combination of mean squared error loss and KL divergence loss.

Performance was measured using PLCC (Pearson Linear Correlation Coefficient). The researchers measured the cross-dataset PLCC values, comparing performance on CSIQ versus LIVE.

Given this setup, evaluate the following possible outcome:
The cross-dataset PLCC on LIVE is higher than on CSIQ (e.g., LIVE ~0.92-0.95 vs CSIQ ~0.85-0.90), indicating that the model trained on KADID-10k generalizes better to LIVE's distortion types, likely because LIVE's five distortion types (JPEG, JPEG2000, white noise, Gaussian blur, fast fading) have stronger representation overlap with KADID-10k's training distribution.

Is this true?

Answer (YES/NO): NO